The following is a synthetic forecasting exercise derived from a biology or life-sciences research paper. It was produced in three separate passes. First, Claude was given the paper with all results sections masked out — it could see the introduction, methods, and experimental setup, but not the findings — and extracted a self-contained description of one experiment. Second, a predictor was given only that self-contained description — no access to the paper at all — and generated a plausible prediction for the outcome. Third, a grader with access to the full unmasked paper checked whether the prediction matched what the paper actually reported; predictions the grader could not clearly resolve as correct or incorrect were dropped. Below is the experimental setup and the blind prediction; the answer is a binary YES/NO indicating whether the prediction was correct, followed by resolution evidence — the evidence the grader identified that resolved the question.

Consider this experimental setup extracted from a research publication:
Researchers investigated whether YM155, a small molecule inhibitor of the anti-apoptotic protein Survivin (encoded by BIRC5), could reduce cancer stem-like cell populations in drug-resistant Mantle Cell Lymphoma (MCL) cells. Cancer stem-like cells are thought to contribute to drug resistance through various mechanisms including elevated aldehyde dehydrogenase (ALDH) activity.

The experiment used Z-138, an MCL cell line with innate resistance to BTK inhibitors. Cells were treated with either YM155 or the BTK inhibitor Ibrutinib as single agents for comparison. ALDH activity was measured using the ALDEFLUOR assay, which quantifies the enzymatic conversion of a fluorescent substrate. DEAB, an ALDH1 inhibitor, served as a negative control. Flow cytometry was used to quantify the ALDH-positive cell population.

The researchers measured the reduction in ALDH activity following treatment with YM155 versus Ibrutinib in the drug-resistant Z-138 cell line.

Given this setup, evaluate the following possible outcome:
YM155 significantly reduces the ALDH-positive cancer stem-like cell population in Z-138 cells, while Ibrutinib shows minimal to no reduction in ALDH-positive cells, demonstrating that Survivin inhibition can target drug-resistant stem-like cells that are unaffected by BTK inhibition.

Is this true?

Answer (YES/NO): NO